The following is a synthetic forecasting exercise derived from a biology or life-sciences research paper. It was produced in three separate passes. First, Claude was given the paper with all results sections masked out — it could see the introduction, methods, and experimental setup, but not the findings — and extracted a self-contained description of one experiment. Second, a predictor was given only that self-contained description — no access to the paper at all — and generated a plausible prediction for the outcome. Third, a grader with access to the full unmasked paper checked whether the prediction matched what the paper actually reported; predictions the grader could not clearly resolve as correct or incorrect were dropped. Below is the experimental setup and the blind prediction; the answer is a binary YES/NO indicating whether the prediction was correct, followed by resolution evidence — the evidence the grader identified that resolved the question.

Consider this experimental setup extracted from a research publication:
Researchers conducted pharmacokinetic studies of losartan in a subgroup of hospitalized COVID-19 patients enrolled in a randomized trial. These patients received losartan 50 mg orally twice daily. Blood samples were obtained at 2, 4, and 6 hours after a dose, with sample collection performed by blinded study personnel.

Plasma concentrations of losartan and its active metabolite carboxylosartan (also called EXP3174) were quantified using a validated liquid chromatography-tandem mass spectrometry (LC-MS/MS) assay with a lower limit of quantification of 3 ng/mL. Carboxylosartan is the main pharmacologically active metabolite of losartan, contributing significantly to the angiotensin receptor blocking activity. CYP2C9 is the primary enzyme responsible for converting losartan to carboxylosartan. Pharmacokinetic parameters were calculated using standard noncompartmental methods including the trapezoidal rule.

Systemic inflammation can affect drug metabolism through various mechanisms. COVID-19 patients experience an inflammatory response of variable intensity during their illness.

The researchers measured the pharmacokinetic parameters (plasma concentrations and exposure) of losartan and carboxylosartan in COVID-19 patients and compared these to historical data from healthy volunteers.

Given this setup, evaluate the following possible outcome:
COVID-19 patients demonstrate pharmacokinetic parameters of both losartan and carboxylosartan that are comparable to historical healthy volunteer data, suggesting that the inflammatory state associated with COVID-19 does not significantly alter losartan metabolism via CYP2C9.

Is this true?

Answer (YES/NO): YES